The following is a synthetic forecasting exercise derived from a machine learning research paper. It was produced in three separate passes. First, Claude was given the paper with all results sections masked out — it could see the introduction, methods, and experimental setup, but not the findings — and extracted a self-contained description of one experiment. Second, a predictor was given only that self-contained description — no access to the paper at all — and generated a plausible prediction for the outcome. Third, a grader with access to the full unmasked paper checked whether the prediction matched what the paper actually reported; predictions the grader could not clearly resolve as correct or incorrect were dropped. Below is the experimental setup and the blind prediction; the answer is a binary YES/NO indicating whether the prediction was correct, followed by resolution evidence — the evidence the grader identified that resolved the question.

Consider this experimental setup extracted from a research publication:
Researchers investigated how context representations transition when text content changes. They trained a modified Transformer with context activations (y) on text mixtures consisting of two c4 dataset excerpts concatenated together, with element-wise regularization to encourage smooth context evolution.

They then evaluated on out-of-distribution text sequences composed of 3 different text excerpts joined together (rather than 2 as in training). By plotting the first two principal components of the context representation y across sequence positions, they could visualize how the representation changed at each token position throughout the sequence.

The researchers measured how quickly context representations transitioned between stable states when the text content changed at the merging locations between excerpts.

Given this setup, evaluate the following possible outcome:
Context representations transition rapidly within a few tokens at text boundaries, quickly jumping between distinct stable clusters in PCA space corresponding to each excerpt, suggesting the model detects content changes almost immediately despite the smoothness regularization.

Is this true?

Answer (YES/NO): NO